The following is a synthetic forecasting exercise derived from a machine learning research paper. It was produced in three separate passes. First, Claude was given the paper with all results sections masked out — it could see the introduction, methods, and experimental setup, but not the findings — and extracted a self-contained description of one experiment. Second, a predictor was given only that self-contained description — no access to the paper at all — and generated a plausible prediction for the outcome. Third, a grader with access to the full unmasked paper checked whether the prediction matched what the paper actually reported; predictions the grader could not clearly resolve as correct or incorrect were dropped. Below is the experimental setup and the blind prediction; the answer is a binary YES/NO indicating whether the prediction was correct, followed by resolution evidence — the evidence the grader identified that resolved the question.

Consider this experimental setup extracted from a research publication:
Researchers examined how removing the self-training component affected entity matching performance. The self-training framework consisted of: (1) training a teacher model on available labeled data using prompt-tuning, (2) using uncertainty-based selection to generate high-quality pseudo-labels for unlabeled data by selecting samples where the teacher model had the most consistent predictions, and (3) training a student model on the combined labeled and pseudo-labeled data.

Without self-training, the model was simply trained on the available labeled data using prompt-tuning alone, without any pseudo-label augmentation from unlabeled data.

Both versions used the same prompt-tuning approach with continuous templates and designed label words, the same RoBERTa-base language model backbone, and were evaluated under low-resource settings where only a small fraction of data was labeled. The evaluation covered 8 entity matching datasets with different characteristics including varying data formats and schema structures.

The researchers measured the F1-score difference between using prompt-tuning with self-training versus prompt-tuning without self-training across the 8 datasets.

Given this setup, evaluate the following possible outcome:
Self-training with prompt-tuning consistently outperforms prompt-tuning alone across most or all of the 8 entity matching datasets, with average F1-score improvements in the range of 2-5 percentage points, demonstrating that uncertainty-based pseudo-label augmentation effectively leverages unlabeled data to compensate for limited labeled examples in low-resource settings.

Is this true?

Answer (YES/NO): NO